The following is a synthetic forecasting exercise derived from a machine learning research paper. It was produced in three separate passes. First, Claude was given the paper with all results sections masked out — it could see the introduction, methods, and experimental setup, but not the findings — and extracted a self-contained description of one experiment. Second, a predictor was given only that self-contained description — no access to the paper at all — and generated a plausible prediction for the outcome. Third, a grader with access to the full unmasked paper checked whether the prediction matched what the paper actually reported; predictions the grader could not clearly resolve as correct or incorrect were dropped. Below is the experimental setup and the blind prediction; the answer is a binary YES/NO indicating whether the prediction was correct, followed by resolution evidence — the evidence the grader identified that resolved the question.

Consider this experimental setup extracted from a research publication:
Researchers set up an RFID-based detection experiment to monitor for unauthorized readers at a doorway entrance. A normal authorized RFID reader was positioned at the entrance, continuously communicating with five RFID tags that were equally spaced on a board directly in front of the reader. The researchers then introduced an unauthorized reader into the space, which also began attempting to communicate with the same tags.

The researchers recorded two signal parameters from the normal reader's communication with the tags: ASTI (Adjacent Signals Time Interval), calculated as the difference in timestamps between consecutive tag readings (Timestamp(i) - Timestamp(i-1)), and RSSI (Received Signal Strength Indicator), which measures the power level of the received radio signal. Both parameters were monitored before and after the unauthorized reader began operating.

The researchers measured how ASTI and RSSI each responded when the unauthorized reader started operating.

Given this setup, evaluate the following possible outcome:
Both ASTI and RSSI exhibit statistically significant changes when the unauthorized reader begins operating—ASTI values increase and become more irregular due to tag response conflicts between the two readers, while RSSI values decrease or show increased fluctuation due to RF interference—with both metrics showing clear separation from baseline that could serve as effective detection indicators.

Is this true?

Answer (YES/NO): NO